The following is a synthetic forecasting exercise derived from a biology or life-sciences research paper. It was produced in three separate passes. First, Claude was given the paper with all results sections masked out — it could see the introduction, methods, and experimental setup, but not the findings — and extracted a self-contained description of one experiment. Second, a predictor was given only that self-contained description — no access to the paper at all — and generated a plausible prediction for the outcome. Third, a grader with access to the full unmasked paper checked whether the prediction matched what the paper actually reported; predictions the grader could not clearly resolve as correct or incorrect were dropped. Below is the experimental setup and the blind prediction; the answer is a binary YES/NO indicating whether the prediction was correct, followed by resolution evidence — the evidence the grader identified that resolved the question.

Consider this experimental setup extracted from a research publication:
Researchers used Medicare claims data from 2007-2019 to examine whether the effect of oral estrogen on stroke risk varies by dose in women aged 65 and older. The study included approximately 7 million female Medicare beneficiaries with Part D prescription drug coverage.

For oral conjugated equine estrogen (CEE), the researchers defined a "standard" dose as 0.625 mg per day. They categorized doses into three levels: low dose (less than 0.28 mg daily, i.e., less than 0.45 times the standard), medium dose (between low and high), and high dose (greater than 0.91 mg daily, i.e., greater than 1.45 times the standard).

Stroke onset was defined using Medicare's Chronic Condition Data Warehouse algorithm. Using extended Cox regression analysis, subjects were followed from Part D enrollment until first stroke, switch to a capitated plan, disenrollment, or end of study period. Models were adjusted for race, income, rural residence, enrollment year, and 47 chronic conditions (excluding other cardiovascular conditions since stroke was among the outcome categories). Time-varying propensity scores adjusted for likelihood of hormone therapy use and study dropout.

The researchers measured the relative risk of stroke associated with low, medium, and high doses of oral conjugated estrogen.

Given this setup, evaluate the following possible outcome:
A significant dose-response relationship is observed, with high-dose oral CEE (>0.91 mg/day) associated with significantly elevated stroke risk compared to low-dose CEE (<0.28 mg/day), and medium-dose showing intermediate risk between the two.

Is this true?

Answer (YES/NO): NO